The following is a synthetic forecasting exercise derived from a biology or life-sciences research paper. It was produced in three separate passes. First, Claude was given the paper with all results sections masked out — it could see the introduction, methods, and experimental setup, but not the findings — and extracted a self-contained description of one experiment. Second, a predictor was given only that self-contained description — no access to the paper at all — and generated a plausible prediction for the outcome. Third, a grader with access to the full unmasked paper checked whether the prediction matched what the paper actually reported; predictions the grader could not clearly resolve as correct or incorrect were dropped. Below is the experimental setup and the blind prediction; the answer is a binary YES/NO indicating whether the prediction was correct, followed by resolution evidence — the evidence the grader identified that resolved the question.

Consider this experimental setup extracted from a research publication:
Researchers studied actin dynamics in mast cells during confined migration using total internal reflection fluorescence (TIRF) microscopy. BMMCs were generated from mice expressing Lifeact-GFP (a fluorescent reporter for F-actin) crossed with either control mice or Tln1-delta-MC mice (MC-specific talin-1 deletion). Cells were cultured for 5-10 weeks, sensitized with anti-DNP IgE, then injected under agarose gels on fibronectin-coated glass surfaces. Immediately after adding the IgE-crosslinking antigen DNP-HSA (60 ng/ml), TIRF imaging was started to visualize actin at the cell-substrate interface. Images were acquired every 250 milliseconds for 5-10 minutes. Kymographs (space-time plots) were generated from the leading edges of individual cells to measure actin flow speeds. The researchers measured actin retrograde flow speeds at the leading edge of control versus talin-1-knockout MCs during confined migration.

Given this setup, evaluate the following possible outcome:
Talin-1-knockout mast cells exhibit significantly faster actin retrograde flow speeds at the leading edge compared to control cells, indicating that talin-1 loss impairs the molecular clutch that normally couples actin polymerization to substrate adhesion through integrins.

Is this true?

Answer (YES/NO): YES